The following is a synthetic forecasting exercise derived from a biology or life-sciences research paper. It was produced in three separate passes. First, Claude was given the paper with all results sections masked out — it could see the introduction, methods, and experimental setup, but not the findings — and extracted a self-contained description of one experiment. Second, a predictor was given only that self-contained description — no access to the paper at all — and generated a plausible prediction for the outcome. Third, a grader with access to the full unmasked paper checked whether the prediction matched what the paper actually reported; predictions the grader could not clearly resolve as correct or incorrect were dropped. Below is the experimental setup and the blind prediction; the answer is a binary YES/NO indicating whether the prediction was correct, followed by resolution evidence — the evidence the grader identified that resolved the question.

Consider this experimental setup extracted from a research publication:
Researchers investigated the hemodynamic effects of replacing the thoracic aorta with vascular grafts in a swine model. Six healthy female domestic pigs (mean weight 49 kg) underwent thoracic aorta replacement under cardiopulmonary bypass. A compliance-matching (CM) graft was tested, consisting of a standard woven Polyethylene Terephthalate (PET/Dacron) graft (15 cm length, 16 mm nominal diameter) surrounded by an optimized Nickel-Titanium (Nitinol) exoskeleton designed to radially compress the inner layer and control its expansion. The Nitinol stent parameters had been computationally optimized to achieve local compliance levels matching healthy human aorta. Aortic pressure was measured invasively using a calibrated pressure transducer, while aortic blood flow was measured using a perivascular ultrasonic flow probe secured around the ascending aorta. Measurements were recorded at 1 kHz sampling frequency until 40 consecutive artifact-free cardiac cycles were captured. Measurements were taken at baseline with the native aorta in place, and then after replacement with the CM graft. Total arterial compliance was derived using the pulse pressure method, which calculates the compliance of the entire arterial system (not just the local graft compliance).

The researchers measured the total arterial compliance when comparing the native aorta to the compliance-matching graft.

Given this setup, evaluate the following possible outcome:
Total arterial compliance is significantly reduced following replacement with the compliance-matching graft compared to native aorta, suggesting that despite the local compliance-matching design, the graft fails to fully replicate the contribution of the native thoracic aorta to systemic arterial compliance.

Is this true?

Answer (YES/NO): YES